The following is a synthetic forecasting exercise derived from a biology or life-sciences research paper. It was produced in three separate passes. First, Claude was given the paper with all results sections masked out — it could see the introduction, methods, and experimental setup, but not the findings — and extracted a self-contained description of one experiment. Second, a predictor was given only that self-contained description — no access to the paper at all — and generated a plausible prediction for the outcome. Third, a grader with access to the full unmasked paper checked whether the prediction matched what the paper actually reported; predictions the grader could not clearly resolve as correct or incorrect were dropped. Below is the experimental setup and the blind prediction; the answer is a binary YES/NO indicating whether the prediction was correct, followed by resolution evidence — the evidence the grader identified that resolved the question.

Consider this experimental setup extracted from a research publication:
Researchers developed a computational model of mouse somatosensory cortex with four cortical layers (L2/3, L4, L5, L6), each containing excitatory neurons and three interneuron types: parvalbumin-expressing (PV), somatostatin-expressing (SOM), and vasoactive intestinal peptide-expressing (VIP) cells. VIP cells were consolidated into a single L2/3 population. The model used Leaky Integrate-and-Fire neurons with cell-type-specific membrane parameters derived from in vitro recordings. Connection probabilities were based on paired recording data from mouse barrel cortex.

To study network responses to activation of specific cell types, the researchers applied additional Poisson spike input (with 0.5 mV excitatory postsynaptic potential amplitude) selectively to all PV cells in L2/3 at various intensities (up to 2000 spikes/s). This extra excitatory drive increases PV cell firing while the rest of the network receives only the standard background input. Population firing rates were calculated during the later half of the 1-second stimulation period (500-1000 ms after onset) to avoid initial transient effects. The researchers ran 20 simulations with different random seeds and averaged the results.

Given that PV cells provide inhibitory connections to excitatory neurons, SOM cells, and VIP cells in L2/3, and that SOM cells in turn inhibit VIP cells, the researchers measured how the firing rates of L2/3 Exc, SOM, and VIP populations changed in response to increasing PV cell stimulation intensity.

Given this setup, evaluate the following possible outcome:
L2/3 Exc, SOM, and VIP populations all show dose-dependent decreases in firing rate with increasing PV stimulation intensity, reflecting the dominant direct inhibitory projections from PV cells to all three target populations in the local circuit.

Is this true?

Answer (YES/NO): NO